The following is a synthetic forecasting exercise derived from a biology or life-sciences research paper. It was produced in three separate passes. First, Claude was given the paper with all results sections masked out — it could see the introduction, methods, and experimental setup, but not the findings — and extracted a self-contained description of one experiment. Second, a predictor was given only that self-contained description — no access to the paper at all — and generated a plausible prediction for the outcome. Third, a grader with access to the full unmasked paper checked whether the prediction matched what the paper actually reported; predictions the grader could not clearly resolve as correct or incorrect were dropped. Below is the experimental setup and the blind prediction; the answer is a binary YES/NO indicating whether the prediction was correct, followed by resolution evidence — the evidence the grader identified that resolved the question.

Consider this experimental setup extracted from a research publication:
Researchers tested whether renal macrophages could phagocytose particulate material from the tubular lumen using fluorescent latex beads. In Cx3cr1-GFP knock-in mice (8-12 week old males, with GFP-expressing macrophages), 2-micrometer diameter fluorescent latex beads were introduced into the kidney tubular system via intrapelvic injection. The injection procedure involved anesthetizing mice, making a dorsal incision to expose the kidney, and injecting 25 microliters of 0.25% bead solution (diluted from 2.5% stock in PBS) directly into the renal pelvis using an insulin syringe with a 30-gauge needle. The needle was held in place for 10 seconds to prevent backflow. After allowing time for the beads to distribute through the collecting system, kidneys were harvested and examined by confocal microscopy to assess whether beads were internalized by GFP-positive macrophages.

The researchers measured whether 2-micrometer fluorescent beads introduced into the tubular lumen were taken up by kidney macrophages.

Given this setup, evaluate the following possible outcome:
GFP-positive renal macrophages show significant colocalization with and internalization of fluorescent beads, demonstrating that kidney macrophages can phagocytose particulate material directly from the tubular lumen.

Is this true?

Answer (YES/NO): YES